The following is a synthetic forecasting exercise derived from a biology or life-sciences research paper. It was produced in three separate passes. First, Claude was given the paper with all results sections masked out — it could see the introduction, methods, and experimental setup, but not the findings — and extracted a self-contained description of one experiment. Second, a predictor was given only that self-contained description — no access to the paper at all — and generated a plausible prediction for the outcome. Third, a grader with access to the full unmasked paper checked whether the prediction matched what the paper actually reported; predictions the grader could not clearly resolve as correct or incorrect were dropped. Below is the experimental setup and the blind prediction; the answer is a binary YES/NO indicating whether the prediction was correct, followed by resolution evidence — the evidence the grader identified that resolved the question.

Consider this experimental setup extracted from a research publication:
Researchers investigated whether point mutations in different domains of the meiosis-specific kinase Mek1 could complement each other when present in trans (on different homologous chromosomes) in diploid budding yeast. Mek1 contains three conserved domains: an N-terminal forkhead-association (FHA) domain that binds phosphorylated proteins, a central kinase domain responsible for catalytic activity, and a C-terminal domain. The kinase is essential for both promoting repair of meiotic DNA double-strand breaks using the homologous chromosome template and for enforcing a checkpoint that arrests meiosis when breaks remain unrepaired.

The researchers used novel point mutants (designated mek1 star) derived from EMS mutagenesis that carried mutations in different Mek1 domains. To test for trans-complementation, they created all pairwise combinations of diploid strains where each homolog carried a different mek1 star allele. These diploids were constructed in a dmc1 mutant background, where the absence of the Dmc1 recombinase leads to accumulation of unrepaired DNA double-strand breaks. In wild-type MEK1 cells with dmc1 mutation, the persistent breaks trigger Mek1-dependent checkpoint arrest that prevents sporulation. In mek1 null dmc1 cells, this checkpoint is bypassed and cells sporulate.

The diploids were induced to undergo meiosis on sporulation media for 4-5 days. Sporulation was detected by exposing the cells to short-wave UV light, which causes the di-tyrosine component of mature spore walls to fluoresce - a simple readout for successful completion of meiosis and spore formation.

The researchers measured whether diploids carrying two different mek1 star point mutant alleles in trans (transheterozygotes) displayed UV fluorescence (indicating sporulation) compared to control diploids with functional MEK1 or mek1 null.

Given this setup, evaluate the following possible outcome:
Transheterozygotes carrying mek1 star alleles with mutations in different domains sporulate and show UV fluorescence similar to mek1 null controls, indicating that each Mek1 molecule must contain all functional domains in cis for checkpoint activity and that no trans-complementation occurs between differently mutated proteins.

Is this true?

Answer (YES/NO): YES